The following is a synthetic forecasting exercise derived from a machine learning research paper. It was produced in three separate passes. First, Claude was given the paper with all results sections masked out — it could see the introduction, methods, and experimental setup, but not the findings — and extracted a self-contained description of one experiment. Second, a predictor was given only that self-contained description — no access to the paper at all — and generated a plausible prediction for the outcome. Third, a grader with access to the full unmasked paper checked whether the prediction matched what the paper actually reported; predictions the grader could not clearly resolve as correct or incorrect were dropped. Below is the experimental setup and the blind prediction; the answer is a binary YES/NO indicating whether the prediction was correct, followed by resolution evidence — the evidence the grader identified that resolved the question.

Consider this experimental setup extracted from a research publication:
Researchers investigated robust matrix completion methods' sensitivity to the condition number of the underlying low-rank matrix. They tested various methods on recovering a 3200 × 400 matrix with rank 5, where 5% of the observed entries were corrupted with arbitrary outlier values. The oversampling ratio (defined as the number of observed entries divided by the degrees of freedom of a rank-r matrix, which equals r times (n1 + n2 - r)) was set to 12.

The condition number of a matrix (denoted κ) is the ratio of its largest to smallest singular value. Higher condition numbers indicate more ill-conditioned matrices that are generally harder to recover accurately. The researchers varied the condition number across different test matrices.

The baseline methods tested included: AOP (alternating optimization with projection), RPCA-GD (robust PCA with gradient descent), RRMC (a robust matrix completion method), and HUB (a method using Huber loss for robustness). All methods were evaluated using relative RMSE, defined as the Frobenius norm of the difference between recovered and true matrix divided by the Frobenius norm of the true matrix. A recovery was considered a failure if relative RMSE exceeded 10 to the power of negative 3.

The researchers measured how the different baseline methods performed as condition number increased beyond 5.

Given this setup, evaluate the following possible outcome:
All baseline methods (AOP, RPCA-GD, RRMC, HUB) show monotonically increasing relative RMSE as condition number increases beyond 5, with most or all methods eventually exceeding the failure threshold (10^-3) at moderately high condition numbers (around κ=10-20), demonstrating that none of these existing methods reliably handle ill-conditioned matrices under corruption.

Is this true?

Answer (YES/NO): NO